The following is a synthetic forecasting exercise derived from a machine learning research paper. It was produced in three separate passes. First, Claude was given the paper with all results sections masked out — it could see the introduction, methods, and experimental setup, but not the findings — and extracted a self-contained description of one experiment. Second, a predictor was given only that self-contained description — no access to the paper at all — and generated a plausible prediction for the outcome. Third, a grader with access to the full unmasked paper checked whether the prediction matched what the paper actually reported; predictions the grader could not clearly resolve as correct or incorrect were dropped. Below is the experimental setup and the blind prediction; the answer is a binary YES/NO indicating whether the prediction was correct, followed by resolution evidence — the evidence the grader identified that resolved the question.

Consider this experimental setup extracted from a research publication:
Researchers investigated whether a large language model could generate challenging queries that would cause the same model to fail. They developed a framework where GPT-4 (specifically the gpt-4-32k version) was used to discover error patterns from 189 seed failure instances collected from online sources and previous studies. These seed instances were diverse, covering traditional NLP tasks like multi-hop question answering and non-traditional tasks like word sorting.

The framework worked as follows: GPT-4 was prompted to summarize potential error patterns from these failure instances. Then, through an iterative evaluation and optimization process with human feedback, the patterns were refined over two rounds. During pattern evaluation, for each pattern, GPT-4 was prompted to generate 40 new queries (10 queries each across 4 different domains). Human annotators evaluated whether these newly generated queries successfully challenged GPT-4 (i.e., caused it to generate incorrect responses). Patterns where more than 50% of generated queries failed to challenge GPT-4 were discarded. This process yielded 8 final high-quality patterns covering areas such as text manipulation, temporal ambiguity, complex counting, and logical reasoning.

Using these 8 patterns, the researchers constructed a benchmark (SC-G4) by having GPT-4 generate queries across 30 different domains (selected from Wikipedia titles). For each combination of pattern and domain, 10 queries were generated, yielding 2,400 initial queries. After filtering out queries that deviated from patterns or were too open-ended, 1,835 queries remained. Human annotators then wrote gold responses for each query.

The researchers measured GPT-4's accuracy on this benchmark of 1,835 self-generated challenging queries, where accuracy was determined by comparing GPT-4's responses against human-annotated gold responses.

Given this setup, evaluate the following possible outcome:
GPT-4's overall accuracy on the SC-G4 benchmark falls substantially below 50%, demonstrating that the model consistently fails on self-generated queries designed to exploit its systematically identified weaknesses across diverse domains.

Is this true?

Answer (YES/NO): YES